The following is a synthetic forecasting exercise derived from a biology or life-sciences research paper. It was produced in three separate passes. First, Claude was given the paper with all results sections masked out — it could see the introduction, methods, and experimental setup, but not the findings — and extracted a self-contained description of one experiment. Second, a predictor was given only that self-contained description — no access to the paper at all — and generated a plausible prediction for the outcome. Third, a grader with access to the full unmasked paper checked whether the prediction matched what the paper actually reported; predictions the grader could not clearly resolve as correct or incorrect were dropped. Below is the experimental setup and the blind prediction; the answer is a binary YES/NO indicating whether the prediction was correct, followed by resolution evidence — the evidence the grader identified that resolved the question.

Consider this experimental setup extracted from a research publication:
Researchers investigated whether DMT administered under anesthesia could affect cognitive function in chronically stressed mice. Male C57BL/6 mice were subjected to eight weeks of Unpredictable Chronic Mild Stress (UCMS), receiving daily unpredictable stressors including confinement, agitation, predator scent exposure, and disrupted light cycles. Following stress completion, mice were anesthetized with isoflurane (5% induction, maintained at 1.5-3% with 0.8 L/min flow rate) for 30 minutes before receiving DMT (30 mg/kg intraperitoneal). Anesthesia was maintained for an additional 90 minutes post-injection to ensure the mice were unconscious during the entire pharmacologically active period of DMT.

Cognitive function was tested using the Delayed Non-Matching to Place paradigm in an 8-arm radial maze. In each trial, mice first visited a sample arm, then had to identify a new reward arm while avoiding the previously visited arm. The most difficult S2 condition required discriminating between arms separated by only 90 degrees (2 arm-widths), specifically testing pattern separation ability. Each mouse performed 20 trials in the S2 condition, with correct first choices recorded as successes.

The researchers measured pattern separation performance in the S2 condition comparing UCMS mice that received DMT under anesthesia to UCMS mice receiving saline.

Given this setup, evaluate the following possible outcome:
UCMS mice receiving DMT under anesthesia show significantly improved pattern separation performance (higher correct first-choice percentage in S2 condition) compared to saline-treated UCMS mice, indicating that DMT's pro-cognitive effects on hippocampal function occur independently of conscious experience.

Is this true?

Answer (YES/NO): YES